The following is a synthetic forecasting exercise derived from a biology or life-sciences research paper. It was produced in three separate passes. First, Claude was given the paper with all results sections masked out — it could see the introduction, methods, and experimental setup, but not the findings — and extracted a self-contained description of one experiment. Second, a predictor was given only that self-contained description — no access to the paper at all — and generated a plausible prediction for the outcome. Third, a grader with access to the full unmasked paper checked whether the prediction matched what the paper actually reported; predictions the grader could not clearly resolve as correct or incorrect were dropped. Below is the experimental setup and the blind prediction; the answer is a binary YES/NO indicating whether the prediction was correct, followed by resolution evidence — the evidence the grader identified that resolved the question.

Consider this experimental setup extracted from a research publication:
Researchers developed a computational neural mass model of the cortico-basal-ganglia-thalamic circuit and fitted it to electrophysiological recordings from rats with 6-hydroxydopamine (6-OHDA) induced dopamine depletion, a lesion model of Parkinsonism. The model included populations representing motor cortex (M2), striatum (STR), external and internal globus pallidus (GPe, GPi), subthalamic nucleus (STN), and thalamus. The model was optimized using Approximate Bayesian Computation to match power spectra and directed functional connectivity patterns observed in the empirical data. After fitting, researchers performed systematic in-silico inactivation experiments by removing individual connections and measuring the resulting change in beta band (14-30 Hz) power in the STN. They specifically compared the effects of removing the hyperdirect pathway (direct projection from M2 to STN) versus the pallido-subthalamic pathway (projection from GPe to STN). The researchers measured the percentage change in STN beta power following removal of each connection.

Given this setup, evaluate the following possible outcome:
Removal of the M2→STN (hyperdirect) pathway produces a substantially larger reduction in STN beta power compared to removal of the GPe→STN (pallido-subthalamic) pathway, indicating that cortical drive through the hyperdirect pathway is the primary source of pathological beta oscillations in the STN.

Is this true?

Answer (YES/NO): NO